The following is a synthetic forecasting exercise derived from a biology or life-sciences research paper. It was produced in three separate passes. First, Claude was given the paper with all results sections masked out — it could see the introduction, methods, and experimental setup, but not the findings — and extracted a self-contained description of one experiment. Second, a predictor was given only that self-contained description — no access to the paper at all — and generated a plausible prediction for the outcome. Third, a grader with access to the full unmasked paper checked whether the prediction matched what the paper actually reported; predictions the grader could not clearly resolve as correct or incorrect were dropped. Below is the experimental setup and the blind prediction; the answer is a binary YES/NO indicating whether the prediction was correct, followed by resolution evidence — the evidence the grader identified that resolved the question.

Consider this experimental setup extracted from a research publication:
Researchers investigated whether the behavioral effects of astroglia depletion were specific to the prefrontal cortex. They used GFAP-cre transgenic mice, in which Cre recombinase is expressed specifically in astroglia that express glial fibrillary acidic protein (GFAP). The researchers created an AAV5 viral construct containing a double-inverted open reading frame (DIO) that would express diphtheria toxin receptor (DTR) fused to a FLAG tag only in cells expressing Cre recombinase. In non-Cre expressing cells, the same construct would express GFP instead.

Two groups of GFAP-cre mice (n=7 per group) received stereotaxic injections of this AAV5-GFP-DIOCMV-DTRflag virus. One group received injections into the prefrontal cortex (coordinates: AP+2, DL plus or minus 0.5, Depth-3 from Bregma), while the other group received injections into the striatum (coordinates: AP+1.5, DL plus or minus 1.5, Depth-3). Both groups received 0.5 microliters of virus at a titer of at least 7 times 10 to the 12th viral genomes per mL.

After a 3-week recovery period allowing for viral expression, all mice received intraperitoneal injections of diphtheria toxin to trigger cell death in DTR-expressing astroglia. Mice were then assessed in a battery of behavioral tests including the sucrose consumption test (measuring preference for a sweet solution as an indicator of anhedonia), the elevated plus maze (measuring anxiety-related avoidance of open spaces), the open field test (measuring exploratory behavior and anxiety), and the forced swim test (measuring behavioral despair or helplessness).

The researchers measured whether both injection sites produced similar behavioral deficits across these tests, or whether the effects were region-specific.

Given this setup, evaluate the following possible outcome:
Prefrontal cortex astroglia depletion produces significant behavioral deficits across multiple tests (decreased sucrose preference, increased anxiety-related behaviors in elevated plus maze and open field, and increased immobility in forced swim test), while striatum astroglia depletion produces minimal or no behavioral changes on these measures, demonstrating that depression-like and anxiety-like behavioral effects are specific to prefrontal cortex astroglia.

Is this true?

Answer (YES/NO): NO